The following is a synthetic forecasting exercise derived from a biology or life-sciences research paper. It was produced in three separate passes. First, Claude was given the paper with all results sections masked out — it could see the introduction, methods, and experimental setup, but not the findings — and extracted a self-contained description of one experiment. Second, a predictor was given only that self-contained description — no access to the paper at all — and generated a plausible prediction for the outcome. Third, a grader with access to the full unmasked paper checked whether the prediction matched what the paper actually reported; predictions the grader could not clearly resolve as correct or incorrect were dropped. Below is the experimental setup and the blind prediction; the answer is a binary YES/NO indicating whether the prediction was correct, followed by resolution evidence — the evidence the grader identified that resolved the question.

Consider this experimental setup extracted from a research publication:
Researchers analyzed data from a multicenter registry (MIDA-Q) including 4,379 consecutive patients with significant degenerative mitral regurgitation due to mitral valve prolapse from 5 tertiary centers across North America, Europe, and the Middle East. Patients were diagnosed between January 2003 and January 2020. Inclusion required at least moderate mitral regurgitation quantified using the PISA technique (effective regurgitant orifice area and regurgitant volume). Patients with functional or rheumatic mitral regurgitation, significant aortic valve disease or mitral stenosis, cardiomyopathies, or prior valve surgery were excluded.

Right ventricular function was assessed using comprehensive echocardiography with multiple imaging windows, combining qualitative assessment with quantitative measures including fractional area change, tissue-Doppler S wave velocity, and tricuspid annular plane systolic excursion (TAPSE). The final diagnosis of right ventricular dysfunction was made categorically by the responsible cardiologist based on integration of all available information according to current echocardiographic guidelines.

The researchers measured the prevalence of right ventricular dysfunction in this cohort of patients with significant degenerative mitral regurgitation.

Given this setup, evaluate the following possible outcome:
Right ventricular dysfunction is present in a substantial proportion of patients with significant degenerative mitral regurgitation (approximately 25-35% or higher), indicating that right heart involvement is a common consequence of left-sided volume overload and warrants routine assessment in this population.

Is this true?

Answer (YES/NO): NO